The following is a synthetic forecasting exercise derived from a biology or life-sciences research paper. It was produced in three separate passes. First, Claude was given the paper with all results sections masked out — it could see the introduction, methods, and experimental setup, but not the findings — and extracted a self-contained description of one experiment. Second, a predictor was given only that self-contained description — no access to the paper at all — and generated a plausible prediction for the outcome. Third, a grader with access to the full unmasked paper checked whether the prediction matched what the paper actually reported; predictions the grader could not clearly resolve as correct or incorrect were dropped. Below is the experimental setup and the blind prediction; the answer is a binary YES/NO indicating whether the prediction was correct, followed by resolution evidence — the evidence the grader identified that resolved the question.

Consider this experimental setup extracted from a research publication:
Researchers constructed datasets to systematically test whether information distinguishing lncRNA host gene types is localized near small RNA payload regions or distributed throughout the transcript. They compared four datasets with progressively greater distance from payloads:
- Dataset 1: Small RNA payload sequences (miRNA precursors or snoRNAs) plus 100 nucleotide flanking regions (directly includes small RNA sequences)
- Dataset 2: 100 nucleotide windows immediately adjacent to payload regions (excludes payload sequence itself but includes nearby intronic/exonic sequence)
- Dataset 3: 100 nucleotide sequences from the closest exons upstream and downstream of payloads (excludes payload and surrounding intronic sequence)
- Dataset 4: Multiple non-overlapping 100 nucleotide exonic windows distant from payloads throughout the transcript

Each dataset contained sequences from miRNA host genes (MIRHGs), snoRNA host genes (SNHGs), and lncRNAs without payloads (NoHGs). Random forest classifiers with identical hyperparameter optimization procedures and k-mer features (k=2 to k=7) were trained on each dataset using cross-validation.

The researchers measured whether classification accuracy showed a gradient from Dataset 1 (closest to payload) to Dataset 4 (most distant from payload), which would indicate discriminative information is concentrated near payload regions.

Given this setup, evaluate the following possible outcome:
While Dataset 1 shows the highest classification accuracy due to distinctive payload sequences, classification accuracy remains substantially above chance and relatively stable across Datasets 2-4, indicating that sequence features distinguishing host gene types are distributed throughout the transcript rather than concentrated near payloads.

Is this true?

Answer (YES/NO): NO